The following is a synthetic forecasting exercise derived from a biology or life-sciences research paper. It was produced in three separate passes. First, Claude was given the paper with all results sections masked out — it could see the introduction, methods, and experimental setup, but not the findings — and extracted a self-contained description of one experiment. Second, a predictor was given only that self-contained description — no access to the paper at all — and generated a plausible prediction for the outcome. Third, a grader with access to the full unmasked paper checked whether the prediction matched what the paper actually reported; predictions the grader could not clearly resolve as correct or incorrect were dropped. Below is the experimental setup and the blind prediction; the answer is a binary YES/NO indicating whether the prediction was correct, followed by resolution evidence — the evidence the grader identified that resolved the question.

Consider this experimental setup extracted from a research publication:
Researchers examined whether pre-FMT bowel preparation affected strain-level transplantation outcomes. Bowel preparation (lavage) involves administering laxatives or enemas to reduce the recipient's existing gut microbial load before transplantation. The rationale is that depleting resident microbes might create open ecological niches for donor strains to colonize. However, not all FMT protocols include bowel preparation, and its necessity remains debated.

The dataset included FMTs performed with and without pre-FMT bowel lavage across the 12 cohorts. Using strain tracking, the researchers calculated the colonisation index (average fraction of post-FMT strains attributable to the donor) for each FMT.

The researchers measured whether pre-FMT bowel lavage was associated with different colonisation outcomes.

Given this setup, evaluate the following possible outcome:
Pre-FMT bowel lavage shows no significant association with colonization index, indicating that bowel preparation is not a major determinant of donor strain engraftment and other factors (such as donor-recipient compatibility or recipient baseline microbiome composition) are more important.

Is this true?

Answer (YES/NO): YES